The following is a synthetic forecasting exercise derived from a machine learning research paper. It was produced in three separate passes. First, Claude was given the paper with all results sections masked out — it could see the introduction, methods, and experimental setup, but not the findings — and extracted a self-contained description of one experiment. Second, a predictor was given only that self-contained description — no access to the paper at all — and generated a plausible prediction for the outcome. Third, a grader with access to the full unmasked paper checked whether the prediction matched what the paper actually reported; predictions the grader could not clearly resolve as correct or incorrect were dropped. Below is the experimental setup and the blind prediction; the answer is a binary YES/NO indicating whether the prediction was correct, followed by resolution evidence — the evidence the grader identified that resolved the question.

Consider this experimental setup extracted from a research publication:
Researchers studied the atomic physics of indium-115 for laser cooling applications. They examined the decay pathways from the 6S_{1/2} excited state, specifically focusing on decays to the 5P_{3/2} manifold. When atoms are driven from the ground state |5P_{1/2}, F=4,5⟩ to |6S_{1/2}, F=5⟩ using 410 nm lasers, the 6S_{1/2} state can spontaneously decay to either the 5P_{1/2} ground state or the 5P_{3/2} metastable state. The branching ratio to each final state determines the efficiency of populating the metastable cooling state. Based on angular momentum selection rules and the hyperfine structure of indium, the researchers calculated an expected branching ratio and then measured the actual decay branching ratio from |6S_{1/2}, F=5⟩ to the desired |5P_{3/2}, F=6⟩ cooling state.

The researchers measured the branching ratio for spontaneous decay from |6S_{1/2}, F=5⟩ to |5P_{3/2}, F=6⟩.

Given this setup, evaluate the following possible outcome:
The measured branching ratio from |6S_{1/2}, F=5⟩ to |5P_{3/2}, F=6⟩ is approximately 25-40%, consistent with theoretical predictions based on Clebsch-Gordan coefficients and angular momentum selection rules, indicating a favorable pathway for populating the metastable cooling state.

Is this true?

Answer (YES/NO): NO